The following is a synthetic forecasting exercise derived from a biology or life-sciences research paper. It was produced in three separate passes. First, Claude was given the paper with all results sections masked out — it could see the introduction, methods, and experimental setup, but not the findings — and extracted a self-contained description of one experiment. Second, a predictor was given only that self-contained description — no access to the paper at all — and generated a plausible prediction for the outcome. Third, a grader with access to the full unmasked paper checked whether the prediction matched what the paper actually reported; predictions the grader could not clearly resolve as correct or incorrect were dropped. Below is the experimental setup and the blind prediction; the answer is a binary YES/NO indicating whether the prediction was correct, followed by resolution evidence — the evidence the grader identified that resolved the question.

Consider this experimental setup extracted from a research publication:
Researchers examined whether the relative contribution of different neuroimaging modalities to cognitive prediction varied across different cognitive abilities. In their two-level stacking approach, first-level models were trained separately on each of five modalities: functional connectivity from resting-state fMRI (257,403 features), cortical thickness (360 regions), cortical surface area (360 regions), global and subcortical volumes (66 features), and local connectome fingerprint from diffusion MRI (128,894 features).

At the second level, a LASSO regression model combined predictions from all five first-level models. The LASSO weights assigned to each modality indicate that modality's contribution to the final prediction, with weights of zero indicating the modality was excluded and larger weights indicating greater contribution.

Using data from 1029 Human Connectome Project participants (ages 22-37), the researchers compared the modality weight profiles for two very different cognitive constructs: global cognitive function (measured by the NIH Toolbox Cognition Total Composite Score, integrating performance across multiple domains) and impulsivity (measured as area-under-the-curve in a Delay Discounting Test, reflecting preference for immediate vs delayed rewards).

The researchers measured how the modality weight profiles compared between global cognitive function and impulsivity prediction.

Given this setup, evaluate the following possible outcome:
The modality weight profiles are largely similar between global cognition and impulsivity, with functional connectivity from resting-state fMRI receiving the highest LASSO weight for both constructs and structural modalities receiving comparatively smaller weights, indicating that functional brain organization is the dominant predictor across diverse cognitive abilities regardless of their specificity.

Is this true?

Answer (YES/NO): NO